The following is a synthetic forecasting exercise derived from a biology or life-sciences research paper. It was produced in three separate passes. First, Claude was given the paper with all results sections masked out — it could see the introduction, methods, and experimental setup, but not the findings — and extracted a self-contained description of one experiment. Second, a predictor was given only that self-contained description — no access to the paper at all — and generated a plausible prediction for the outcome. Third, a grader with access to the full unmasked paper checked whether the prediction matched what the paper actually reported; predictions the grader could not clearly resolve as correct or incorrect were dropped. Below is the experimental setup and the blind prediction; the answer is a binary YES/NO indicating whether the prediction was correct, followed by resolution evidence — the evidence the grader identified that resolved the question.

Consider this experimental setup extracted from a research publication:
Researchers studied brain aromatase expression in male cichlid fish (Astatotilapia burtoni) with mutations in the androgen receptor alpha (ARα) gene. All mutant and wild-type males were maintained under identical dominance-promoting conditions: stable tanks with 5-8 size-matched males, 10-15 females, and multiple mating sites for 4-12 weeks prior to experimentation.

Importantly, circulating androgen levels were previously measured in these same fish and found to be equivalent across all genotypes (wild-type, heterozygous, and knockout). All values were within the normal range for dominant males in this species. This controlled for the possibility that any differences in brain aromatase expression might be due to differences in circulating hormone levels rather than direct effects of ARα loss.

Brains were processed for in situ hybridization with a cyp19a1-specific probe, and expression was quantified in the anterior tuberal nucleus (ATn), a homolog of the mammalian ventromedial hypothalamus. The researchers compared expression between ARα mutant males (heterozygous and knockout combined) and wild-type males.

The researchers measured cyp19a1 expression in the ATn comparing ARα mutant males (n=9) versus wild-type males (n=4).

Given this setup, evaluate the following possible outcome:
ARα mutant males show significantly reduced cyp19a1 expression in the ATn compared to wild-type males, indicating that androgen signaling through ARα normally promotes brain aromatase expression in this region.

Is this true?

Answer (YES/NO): YES